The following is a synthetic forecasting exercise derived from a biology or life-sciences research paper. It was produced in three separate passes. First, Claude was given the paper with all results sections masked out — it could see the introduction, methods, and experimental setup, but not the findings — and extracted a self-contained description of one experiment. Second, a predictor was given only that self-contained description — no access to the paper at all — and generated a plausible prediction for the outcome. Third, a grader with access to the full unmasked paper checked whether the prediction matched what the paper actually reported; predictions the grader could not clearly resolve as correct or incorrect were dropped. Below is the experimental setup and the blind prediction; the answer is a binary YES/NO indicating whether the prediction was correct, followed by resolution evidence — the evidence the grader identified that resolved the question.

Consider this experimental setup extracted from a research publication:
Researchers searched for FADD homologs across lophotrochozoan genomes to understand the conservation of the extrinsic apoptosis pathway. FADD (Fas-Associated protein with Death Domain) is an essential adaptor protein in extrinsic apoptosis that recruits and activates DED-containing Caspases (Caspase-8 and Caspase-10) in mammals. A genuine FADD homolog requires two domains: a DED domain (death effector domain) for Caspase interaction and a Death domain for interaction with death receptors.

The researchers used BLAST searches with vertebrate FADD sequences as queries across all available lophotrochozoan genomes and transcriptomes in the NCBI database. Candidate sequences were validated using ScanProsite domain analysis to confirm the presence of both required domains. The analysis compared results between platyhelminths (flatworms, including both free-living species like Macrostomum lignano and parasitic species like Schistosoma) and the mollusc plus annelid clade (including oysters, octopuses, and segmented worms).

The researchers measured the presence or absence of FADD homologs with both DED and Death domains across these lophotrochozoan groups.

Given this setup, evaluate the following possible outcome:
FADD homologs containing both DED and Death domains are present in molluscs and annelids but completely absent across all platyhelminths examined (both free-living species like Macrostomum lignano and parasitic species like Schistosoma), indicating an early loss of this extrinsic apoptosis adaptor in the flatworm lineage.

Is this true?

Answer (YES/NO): YES